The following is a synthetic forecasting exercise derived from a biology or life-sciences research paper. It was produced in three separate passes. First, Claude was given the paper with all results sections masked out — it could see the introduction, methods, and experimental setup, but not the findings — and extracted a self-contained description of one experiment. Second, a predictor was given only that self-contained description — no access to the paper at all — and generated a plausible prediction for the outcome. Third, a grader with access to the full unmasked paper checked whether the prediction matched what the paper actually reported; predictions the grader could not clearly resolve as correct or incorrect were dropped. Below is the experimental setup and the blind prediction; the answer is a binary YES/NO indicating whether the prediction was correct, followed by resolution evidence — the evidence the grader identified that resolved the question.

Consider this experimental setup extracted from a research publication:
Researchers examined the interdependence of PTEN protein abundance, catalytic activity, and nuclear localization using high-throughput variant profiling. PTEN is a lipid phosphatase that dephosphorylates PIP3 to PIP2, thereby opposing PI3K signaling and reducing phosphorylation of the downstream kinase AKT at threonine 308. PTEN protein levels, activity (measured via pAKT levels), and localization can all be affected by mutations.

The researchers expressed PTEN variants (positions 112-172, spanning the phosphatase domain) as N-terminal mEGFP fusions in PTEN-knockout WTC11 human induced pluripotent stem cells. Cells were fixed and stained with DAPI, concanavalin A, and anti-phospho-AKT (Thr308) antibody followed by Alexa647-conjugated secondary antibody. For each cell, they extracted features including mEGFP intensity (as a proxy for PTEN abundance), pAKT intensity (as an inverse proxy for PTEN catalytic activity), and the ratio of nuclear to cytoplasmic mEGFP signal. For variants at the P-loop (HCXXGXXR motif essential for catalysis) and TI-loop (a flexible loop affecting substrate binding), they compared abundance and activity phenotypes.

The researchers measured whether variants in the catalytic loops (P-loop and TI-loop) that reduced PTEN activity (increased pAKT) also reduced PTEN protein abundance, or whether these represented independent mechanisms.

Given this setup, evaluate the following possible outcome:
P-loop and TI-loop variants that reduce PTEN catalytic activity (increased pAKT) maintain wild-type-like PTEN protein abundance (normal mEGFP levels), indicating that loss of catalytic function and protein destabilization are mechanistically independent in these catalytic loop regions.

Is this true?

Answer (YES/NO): YES